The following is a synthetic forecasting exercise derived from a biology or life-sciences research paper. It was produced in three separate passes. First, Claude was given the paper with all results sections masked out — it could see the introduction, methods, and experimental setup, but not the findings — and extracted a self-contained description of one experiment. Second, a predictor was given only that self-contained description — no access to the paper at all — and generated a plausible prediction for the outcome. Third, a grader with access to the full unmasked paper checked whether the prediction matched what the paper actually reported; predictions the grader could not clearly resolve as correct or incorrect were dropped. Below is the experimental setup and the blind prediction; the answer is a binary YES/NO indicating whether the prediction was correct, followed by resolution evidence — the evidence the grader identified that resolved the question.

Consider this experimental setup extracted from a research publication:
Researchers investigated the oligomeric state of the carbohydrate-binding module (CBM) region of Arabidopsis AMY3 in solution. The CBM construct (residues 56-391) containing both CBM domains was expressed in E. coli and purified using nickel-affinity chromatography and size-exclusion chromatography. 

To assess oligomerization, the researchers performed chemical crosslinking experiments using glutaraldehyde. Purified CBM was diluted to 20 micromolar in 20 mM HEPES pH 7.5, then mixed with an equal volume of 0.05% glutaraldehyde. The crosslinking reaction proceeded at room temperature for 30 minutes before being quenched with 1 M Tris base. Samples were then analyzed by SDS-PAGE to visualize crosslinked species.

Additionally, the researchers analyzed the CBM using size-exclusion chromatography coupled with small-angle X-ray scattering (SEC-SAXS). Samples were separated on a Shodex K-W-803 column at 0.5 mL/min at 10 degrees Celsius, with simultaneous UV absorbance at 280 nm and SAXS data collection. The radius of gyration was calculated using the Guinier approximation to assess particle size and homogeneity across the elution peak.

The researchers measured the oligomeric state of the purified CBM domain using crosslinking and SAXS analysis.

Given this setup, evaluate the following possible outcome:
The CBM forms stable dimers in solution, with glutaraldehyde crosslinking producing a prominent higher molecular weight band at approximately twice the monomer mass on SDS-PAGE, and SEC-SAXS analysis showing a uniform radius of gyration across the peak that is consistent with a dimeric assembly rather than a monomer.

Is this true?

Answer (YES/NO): YES